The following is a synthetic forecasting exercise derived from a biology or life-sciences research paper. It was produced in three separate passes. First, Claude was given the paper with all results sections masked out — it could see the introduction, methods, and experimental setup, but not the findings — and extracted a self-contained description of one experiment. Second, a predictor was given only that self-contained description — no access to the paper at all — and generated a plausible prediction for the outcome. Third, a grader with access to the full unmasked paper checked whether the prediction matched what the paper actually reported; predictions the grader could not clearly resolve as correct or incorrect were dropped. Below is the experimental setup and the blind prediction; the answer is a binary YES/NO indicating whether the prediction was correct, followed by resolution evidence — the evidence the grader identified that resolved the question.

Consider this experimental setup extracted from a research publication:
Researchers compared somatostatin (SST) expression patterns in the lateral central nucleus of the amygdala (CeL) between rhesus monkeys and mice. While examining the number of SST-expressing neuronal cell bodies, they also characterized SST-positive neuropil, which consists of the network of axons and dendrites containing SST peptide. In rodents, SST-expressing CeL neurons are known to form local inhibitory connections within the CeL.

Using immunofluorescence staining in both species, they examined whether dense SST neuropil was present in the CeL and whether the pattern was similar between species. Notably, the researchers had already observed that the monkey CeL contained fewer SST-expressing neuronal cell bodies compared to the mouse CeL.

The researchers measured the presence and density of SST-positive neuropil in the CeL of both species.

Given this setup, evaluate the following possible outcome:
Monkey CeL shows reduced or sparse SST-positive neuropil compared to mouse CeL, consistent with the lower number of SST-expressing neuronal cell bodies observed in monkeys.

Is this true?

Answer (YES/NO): NO